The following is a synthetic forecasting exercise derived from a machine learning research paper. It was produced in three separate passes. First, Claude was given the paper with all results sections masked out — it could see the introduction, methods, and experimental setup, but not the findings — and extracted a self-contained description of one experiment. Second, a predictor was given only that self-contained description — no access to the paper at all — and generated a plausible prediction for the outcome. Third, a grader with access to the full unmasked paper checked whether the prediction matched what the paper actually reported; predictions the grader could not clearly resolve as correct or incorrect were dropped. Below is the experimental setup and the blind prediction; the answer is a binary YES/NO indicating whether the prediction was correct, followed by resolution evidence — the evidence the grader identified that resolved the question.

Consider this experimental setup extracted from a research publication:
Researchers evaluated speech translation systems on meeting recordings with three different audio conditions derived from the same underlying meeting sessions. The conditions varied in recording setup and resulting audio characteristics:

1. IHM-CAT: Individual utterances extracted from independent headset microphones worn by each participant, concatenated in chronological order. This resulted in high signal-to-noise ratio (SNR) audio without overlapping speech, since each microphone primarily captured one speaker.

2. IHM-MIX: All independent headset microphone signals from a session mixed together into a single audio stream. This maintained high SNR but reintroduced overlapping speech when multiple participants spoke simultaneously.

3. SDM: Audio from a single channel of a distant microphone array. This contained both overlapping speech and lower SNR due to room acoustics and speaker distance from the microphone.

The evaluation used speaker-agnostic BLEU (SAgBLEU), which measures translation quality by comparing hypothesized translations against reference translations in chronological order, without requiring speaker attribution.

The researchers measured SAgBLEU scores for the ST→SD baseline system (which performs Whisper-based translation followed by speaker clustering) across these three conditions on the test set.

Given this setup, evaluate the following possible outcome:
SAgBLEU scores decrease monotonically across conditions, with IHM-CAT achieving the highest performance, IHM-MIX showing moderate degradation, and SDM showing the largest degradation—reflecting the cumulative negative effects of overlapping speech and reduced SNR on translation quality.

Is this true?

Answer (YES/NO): YES